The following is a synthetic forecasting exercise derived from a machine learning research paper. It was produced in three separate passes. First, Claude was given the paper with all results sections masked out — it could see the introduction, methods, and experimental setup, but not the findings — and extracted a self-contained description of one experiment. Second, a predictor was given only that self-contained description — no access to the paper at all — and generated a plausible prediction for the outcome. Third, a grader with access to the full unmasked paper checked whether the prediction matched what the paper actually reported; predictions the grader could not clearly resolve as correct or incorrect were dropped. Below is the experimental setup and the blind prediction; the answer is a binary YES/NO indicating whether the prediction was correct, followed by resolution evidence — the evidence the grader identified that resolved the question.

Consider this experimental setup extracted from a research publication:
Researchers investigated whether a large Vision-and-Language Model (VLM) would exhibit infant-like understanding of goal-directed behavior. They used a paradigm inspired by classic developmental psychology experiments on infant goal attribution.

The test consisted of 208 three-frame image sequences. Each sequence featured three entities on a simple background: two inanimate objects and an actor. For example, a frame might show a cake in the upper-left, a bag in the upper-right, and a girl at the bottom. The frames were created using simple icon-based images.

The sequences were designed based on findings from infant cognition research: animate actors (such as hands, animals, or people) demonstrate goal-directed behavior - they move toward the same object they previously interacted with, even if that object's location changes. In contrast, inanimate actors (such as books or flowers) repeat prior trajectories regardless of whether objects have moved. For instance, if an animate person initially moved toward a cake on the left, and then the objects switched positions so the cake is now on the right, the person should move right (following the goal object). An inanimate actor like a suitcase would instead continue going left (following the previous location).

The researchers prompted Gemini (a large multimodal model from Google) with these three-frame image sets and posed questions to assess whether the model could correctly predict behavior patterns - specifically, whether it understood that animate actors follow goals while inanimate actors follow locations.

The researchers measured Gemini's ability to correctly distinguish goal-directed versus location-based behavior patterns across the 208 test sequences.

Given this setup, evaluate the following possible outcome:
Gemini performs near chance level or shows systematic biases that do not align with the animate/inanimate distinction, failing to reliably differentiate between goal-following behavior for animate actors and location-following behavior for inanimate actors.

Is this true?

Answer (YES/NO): YES